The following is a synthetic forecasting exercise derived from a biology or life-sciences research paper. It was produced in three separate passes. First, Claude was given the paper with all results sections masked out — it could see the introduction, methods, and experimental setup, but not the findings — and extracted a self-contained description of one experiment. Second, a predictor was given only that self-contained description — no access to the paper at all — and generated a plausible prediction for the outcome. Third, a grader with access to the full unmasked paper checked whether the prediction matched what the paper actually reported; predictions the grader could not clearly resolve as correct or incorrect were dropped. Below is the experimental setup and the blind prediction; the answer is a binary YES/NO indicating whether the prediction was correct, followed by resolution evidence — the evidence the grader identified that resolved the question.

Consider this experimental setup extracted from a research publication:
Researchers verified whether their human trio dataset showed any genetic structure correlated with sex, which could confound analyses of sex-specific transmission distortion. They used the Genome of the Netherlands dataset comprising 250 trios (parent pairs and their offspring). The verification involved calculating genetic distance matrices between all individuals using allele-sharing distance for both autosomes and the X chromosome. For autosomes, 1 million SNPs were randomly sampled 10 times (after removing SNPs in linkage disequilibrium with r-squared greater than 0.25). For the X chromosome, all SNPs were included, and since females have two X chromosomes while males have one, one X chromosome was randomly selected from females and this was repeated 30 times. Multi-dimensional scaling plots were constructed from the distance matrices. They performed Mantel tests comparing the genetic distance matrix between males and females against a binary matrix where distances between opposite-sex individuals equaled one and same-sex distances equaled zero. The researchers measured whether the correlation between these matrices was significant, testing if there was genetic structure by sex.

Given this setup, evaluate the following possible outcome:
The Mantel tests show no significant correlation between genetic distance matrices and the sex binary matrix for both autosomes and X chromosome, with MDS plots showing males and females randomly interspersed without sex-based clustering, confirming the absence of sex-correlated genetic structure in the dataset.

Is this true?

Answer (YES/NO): YES